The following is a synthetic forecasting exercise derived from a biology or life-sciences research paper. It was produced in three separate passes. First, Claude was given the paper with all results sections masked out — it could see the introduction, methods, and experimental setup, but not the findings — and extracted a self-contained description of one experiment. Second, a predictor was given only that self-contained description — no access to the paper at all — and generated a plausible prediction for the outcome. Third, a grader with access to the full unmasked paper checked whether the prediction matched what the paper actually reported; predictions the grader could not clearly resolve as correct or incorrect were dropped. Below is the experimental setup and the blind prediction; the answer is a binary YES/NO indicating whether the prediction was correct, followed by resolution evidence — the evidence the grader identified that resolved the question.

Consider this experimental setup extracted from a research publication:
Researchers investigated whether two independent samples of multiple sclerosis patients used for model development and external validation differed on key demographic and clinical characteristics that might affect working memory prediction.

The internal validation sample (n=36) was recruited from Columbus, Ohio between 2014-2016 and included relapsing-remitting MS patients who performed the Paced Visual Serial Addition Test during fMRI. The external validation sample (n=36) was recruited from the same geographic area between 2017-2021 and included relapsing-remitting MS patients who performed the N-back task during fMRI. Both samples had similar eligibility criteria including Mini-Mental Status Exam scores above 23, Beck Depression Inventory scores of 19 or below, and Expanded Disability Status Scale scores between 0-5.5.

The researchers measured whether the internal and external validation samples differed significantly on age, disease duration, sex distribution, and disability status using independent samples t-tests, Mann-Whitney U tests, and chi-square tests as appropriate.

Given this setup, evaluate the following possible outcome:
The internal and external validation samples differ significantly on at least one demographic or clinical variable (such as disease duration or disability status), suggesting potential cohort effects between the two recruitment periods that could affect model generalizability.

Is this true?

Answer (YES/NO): NO